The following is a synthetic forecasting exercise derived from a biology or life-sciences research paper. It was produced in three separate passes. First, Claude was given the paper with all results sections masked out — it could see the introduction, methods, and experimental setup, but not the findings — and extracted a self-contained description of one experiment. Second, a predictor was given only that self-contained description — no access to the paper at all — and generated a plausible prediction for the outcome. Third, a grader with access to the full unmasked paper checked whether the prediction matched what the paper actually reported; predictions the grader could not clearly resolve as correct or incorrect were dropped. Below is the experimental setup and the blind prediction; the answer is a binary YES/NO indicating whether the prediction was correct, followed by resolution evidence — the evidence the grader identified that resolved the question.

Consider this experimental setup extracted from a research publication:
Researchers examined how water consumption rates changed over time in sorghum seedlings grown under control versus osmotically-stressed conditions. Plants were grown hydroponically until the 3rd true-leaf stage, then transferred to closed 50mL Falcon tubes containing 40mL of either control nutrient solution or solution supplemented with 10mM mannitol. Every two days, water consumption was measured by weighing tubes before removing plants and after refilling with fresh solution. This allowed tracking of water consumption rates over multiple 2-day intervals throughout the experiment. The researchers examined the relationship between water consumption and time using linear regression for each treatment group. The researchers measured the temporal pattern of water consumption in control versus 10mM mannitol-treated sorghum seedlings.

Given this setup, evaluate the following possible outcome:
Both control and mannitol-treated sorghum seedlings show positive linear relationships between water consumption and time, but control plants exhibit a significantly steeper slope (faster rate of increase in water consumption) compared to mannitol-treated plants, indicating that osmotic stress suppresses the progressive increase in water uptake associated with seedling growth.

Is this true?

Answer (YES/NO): YES